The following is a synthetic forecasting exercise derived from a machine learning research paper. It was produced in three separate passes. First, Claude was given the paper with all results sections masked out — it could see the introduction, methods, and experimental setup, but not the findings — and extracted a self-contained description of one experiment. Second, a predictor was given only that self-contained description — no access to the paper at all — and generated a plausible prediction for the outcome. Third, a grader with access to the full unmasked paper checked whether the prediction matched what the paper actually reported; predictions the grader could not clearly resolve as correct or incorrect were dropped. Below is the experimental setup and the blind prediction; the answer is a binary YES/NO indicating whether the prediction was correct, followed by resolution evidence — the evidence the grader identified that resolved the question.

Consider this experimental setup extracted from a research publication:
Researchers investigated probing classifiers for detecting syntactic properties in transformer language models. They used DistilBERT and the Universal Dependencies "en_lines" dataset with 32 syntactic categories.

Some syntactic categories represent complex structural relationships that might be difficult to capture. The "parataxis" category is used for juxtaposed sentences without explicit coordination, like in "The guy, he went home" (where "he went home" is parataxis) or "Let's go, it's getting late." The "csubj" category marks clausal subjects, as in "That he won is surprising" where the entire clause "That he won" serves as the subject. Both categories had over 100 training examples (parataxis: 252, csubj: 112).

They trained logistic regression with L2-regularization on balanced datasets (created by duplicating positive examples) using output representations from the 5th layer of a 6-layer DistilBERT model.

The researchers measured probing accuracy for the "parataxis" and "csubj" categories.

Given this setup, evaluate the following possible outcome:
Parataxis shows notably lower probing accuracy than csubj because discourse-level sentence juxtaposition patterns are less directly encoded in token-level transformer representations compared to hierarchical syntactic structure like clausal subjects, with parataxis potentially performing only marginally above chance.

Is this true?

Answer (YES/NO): NO